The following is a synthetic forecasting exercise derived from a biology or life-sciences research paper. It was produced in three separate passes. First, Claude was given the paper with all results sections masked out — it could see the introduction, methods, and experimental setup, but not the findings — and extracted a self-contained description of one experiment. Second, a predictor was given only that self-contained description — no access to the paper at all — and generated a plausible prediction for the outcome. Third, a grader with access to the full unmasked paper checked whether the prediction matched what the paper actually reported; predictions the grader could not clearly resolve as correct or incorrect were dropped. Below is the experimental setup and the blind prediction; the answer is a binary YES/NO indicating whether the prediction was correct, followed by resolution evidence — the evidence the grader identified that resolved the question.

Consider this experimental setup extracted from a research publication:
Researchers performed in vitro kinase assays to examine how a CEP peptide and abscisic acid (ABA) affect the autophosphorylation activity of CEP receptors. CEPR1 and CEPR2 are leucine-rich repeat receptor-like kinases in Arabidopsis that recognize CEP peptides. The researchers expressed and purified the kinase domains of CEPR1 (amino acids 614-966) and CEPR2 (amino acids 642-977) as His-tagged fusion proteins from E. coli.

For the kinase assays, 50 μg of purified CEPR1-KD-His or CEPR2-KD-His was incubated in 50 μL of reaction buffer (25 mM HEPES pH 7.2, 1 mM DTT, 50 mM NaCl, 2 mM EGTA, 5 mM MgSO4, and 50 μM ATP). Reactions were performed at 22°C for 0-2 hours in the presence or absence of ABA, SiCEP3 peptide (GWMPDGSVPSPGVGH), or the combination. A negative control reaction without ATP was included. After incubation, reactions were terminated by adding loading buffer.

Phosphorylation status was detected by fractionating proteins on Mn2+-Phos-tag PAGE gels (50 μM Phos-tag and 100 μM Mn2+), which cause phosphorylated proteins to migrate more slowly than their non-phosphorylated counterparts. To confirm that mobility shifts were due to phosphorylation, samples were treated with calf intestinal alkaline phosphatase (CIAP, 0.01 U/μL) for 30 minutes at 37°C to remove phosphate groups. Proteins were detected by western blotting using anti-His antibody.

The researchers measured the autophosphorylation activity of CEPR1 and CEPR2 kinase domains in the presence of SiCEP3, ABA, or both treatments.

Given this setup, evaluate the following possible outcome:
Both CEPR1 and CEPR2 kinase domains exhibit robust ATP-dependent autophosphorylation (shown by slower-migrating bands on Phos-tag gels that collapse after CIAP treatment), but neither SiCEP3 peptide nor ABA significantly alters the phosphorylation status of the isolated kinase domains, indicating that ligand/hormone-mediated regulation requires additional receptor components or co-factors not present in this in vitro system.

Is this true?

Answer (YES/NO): NO